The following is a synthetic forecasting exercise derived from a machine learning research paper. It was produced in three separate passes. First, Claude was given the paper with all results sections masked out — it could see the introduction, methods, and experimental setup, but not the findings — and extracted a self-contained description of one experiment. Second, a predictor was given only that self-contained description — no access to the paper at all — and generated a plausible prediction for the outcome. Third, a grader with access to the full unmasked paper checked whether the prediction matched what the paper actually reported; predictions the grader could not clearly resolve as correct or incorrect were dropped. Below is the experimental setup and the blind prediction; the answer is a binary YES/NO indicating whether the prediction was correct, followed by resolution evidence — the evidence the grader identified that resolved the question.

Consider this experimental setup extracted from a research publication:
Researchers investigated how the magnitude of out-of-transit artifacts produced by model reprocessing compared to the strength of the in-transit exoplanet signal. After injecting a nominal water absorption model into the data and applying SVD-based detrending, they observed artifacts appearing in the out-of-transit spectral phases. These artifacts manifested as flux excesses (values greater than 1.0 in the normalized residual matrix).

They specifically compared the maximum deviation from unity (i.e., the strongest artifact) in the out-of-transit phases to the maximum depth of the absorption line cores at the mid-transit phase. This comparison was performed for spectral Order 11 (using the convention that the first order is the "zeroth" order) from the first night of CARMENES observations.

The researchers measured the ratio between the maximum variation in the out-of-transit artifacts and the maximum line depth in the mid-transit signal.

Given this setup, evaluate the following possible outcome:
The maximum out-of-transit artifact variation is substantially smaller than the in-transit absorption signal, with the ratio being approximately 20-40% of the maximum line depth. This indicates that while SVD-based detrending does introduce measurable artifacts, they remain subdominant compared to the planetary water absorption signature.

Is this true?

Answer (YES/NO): YES